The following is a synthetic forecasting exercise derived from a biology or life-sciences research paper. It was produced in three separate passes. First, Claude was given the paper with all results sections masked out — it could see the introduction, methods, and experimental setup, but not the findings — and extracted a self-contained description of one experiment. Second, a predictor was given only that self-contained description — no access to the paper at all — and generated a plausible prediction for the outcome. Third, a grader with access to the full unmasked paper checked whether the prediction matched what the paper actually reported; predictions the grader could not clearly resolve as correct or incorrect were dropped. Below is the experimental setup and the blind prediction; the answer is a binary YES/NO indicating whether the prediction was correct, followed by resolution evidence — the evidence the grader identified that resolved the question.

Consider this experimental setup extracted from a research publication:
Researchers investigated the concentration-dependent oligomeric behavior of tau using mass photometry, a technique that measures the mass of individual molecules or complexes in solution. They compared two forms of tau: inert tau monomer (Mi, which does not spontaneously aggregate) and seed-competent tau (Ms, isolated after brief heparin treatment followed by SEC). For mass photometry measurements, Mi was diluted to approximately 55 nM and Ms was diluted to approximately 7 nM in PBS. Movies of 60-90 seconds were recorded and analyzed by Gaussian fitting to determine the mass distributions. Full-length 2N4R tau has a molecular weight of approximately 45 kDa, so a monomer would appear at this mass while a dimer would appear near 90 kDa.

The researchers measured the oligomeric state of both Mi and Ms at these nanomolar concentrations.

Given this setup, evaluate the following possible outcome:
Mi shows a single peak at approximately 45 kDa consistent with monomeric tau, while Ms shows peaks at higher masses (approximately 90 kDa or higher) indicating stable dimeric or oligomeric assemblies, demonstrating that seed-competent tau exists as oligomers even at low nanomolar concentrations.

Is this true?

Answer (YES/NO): NO